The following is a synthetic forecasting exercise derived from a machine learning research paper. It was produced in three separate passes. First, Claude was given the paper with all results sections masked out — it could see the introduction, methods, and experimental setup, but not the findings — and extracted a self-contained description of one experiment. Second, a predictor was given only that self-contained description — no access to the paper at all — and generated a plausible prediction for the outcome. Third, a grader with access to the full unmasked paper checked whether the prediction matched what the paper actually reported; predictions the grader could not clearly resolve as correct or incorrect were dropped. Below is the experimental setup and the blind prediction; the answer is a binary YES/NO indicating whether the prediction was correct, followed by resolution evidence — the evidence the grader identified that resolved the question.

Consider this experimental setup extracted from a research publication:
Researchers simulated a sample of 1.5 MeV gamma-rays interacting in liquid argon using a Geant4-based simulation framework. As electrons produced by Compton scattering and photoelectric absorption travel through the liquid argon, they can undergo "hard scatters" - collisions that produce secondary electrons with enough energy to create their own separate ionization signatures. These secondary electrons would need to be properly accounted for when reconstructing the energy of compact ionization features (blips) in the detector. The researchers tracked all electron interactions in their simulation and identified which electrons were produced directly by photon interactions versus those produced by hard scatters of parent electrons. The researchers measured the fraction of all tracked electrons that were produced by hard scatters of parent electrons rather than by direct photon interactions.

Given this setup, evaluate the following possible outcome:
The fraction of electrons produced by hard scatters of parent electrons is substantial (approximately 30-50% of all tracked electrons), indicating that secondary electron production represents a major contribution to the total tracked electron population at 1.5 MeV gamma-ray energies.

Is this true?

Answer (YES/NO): NO